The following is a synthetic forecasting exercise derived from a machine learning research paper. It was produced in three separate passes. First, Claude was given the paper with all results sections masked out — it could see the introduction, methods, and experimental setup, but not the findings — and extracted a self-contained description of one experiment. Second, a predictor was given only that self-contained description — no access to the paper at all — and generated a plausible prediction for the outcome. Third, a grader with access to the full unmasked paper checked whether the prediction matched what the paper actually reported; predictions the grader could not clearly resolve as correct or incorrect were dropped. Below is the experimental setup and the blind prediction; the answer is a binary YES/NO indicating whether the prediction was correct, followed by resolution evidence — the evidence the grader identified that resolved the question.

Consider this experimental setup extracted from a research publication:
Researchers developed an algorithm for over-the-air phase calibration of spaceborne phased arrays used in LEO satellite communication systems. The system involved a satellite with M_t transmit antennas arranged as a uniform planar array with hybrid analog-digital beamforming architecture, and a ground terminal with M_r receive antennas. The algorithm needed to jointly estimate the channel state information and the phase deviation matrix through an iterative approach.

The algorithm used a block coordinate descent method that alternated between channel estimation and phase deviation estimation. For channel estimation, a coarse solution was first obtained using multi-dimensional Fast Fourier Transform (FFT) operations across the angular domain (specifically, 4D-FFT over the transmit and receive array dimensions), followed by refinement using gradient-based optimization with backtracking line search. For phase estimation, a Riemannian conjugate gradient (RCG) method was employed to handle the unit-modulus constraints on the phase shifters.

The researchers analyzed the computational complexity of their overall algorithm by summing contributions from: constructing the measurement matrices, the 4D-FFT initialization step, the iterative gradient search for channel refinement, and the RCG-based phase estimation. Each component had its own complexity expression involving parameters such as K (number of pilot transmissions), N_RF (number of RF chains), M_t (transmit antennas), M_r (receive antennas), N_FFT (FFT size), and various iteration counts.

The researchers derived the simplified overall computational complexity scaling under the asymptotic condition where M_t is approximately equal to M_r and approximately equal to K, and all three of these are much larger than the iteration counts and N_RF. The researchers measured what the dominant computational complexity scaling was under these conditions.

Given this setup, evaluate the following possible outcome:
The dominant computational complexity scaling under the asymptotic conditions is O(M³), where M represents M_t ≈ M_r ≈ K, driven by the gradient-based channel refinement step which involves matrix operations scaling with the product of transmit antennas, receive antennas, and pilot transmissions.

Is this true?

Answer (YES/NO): YES